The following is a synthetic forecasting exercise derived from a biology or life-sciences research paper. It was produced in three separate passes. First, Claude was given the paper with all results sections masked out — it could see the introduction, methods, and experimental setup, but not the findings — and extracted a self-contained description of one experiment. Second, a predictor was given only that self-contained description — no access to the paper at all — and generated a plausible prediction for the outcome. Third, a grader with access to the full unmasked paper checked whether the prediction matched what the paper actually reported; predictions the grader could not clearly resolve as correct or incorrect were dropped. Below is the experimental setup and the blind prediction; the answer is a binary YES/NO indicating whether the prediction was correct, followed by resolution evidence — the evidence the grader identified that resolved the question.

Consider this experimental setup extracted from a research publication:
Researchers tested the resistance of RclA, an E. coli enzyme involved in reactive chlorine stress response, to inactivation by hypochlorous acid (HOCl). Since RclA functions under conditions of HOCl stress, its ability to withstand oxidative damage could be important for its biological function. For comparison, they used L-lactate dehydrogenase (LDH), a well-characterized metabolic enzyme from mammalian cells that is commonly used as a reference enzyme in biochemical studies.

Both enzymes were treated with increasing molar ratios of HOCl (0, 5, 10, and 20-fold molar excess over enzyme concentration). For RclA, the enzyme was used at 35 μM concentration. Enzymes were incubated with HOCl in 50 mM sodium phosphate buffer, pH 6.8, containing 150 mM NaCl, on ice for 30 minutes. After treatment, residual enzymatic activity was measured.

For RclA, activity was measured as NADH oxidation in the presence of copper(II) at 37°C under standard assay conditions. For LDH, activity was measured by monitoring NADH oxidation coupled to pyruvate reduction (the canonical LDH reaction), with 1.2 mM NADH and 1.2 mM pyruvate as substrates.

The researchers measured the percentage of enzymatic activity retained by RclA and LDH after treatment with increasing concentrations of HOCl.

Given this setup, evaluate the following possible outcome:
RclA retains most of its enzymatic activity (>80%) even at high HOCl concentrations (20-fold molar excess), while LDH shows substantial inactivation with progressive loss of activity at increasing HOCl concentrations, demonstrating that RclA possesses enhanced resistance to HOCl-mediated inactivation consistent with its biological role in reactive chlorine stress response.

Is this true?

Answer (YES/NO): YES